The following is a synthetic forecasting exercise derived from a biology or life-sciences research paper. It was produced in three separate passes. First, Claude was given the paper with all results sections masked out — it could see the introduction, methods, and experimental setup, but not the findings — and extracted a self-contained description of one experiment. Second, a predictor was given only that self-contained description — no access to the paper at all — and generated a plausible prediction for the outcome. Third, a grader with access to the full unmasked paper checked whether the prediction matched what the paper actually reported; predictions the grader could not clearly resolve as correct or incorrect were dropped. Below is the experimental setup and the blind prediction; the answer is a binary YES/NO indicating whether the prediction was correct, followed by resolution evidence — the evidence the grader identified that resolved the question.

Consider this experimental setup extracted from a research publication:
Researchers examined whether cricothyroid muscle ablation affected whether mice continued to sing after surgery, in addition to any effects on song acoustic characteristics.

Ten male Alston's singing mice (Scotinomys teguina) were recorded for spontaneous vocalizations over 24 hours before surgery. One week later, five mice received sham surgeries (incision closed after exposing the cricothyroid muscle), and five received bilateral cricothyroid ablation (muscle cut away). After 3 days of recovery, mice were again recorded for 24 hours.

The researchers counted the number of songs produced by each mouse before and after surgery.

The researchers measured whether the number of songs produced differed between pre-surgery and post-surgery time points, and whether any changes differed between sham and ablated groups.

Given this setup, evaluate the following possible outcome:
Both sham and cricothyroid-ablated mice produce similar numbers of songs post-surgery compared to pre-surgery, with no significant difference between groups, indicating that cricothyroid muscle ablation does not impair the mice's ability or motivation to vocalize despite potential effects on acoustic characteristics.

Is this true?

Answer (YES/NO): YES